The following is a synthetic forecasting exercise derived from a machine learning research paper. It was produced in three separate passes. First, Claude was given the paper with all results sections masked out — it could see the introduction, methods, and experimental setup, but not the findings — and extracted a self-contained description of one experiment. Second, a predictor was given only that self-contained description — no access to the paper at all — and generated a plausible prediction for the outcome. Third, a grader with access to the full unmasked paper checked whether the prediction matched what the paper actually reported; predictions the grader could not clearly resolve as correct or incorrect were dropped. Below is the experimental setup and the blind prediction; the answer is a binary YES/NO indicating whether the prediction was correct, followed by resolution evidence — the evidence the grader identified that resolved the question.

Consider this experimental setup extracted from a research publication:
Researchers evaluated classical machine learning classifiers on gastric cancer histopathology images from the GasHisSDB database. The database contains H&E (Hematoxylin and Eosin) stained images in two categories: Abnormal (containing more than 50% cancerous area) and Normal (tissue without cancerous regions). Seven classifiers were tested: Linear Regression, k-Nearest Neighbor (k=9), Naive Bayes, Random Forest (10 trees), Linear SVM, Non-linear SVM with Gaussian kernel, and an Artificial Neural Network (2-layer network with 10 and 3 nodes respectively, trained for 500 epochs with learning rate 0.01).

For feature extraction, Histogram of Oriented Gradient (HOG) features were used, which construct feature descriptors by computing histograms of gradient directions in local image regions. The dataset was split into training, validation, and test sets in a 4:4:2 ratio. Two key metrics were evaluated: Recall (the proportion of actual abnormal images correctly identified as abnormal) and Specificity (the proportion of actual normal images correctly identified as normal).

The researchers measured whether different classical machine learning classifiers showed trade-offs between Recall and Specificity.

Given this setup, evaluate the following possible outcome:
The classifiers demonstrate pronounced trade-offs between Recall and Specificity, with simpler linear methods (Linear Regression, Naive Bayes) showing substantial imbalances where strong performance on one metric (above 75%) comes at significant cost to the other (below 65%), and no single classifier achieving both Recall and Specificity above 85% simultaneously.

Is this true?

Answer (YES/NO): NO